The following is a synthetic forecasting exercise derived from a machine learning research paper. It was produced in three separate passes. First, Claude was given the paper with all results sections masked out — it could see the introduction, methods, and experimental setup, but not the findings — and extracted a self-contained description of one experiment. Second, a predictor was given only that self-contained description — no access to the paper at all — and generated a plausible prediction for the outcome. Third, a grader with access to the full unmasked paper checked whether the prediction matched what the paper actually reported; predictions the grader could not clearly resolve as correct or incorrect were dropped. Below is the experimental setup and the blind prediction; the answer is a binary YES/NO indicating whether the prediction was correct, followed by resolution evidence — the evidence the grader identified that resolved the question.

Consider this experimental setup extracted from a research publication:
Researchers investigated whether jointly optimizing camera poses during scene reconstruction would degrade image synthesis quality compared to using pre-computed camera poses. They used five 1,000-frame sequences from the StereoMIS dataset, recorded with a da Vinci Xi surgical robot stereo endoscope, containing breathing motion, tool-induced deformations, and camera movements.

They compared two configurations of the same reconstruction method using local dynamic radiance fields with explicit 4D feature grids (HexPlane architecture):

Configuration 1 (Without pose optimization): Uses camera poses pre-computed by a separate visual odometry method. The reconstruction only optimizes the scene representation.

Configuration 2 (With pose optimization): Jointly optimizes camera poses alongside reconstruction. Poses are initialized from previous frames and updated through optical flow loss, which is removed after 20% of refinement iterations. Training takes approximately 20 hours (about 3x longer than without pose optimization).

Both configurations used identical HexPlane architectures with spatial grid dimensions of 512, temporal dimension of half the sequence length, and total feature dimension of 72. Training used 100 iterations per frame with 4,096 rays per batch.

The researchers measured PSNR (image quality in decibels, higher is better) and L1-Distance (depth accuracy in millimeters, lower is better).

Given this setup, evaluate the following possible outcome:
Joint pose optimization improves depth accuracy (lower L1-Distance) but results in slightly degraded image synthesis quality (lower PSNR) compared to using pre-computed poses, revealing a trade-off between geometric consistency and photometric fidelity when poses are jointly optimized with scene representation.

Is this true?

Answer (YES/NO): YES